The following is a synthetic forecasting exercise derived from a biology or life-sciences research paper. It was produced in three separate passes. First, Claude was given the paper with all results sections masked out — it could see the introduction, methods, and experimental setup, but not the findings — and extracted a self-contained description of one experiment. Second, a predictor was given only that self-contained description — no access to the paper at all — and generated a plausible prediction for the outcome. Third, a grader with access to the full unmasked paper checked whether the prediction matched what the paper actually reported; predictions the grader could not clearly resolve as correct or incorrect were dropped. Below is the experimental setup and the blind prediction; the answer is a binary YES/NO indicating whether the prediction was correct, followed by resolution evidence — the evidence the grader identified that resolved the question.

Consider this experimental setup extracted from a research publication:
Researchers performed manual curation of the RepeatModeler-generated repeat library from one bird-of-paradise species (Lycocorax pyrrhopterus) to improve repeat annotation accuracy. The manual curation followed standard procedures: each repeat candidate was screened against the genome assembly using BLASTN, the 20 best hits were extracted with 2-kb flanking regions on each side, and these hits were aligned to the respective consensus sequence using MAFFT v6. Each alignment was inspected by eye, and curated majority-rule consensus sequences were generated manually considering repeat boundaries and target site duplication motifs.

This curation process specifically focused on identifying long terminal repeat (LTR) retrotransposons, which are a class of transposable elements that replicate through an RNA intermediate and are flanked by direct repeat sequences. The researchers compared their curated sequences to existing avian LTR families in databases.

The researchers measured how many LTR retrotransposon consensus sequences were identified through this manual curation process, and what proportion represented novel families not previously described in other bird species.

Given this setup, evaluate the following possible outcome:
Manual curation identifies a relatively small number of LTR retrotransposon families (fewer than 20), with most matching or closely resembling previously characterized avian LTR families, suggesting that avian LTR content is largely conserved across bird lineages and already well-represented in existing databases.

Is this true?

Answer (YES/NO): NO